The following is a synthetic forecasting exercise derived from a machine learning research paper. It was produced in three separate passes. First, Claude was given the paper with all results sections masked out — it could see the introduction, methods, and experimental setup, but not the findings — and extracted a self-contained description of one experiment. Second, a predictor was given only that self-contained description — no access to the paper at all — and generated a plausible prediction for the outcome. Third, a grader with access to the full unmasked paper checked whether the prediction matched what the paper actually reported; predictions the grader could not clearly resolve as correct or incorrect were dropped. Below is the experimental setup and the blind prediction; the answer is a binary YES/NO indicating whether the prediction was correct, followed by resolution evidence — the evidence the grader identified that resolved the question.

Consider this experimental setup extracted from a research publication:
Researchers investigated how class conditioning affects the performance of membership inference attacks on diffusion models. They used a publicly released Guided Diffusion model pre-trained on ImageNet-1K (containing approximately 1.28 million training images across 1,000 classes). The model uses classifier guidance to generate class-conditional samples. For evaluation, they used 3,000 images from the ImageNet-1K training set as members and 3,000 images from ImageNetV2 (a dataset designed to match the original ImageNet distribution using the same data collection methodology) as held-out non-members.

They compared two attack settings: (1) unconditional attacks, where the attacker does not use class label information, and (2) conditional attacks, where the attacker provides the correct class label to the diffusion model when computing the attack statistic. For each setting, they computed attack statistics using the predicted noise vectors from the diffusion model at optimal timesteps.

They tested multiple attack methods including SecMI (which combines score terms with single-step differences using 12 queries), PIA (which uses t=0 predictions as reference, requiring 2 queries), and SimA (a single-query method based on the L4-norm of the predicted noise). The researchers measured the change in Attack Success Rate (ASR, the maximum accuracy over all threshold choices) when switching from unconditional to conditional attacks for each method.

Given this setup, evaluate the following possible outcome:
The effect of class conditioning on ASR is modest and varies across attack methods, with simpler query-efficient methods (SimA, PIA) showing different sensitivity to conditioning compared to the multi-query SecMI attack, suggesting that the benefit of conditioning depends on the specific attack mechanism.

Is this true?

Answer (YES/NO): NO